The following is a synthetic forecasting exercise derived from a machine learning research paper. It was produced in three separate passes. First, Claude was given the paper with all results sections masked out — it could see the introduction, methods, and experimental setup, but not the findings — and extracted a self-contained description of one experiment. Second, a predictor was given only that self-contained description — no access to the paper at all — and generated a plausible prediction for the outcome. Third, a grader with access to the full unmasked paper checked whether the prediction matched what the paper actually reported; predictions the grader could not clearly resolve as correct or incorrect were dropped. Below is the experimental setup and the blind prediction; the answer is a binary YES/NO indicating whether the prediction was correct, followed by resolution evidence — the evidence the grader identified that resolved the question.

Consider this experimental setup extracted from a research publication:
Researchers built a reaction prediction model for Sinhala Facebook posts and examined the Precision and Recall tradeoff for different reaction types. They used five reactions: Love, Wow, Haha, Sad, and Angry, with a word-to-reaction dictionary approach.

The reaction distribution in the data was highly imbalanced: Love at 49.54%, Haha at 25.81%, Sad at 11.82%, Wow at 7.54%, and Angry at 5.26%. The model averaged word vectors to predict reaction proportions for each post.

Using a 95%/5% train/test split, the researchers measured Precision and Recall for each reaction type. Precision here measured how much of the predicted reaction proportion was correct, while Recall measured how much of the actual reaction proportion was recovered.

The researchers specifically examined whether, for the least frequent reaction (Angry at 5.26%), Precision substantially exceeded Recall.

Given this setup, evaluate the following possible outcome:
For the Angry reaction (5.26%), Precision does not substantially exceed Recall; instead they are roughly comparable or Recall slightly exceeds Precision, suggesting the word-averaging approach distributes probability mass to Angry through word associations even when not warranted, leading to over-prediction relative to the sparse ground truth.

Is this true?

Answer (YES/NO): NO